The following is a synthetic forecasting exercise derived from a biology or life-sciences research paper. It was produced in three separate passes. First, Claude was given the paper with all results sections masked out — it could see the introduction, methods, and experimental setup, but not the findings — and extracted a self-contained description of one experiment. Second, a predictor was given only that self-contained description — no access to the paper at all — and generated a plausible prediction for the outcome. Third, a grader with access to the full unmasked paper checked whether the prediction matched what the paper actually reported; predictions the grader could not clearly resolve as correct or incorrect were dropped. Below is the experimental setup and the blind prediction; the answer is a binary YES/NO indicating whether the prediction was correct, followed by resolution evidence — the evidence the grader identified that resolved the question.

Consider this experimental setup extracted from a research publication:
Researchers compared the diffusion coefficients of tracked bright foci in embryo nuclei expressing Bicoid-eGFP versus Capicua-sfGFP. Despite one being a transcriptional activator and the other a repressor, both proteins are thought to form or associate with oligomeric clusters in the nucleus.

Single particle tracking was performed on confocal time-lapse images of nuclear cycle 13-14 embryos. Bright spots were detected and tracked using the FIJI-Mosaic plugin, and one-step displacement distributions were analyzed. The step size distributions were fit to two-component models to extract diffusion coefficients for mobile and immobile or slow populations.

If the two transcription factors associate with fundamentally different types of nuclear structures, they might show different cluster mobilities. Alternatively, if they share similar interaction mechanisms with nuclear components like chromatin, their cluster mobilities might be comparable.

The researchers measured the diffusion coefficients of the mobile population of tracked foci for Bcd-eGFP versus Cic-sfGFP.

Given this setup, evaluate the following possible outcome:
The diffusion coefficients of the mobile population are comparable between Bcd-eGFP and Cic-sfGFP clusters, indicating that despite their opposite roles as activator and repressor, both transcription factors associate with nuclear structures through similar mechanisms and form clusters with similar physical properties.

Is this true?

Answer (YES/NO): YES